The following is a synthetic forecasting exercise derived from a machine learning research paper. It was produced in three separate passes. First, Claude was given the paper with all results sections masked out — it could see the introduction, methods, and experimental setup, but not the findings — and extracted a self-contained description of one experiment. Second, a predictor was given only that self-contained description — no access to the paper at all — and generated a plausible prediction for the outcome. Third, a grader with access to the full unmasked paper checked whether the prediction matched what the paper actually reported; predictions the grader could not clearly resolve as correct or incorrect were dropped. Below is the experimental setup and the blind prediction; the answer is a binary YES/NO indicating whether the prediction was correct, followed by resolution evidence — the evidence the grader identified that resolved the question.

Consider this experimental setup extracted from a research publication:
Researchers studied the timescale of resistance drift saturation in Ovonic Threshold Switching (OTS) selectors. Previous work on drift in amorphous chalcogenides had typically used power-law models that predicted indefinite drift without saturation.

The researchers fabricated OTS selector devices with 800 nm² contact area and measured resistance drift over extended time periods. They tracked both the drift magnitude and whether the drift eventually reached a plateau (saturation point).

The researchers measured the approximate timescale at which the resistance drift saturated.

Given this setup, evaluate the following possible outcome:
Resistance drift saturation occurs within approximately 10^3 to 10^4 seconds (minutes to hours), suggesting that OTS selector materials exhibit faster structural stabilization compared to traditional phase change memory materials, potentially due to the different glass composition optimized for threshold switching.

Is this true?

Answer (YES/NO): YES